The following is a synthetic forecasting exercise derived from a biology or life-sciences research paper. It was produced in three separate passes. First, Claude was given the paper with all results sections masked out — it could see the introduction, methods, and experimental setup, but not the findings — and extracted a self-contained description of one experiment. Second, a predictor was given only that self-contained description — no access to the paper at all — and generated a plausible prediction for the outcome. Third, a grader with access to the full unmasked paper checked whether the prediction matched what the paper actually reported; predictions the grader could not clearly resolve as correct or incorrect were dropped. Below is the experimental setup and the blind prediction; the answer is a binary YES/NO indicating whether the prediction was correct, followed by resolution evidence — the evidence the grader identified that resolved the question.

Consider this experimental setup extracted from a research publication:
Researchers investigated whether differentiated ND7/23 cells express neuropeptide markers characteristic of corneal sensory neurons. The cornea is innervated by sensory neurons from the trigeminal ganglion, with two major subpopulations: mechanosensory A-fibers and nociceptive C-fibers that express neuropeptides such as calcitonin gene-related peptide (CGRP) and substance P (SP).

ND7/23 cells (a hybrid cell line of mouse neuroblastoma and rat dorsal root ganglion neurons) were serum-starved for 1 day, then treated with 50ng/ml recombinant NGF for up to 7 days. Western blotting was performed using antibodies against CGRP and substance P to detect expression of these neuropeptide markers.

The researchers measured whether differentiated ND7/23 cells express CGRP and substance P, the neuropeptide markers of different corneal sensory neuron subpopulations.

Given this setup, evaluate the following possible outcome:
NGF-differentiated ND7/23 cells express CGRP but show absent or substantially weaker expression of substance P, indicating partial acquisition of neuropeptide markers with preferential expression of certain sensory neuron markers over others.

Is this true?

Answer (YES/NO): NO